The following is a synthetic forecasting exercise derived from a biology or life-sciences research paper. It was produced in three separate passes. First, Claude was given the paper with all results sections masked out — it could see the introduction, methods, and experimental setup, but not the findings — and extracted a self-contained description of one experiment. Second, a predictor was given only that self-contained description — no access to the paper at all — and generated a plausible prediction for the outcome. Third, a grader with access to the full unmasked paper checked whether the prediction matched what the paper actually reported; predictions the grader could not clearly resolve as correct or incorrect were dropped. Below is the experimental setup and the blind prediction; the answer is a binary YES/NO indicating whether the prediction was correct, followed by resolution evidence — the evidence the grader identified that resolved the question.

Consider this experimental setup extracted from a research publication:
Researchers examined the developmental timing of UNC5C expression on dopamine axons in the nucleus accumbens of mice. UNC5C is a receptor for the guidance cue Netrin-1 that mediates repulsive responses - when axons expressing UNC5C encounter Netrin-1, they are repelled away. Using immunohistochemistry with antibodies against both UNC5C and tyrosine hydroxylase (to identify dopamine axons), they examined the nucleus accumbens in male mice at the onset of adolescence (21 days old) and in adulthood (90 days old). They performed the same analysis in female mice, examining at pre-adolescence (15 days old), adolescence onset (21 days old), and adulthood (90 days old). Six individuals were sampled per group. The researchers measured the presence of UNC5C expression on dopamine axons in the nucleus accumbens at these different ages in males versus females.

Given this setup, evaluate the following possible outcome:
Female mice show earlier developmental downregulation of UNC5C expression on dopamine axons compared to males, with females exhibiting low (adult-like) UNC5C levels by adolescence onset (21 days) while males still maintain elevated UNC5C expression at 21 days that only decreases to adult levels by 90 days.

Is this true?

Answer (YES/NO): NO